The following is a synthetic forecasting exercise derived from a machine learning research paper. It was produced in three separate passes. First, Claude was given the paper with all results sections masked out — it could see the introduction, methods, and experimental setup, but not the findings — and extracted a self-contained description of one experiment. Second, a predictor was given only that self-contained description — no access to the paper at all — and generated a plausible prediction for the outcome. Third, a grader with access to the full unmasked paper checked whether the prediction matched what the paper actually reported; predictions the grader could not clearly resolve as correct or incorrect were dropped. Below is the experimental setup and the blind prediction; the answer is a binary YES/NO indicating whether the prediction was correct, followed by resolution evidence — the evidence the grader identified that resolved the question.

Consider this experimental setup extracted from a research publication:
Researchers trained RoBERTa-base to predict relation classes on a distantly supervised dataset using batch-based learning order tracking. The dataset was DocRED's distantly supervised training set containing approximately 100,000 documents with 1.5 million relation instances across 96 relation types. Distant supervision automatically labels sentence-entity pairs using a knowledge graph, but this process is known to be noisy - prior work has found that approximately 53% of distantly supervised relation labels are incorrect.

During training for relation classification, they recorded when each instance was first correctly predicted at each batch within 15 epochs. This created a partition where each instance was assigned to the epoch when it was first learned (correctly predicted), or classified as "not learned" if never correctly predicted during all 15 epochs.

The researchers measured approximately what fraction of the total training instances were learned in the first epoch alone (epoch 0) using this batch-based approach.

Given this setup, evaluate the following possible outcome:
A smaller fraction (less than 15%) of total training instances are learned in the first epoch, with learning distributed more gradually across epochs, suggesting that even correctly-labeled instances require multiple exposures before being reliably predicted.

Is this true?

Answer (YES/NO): NO